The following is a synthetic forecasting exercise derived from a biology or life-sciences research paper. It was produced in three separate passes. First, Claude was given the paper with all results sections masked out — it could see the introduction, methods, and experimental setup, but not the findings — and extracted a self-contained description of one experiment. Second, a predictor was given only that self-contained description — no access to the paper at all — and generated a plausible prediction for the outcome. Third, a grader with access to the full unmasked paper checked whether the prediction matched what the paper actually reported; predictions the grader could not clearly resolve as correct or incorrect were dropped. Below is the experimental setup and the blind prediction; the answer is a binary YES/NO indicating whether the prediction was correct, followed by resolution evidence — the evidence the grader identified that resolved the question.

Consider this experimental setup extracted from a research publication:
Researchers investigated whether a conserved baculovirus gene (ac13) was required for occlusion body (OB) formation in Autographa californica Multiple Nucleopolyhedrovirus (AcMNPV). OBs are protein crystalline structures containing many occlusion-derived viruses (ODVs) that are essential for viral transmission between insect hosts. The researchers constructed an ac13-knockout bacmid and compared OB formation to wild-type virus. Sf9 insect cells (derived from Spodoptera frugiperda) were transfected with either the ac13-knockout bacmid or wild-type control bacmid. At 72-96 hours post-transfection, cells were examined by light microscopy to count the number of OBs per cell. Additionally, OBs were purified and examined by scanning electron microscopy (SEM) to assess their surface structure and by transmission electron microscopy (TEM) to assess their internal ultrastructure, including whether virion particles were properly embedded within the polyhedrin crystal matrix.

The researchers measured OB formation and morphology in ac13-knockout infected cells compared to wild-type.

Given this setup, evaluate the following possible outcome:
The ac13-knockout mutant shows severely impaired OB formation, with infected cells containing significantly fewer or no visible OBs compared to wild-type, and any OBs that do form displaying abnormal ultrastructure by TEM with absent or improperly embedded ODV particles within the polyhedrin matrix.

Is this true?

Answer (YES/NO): NO